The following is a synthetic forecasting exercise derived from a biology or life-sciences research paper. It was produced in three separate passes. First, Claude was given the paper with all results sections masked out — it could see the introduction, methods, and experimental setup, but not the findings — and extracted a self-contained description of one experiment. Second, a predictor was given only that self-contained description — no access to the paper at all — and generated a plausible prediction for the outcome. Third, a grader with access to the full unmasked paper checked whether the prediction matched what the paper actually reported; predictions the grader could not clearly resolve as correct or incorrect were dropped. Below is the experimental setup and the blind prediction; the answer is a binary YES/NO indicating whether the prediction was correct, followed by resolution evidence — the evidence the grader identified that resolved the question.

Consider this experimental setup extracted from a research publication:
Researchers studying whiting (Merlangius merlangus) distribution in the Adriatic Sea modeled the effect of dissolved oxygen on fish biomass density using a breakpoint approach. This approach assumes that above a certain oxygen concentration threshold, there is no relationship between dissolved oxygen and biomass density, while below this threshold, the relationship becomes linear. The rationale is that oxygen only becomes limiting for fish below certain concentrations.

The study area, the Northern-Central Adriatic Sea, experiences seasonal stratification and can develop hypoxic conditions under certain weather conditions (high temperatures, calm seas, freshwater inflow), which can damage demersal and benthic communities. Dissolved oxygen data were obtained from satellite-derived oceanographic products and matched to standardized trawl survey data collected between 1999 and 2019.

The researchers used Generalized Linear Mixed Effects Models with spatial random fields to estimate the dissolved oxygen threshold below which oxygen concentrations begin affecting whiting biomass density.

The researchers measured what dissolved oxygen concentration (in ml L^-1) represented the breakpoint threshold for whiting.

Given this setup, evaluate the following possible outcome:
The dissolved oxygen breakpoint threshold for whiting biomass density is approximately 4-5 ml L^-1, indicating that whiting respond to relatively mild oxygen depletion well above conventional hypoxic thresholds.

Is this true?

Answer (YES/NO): NO